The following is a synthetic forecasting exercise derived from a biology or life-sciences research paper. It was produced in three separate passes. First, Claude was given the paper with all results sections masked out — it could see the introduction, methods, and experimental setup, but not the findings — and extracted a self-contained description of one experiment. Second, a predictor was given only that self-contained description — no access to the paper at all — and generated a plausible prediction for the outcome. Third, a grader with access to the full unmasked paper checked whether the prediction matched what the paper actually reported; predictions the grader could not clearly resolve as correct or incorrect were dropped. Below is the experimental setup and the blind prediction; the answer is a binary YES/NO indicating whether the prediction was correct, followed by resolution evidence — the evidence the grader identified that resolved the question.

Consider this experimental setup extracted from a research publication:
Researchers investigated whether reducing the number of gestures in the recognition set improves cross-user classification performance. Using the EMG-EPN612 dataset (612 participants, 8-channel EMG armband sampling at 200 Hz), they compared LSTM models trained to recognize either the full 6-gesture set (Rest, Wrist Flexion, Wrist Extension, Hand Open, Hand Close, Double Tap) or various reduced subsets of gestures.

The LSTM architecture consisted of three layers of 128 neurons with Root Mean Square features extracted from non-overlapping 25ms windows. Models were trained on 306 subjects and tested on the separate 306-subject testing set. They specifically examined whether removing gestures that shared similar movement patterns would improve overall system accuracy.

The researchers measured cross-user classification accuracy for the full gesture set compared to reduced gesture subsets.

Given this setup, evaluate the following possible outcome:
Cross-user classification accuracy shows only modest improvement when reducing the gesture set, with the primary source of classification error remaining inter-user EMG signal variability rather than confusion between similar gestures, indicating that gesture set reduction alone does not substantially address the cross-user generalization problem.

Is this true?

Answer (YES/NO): NO